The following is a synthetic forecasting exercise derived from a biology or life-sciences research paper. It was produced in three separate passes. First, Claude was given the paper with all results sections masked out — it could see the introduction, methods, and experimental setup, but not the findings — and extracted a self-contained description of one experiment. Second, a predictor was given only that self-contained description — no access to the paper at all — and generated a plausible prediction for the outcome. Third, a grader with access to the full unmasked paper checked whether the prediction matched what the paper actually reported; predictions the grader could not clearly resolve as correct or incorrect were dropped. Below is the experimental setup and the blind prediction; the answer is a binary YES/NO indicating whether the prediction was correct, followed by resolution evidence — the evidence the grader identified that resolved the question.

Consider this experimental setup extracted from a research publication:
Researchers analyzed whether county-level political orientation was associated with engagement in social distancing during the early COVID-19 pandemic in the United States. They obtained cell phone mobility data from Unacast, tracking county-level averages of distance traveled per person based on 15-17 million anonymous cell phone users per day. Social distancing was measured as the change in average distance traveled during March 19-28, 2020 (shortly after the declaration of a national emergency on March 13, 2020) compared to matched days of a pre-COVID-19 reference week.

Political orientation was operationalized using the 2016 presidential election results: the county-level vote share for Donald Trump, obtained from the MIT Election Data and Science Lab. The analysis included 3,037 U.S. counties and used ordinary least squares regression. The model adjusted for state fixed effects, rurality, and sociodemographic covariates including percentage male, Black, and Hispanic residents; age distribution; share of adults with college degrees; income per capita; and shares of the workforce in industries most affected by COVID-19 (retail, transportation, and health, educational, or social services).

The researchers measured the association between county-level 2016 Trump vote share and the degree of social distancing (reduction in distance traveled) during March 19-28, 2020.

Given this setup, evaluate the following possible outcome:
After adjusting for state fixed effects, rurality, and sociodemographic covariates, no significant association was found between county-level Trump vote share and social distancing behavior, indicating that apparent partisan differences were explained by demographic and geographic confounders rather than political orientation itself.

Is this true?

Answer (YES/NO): NO